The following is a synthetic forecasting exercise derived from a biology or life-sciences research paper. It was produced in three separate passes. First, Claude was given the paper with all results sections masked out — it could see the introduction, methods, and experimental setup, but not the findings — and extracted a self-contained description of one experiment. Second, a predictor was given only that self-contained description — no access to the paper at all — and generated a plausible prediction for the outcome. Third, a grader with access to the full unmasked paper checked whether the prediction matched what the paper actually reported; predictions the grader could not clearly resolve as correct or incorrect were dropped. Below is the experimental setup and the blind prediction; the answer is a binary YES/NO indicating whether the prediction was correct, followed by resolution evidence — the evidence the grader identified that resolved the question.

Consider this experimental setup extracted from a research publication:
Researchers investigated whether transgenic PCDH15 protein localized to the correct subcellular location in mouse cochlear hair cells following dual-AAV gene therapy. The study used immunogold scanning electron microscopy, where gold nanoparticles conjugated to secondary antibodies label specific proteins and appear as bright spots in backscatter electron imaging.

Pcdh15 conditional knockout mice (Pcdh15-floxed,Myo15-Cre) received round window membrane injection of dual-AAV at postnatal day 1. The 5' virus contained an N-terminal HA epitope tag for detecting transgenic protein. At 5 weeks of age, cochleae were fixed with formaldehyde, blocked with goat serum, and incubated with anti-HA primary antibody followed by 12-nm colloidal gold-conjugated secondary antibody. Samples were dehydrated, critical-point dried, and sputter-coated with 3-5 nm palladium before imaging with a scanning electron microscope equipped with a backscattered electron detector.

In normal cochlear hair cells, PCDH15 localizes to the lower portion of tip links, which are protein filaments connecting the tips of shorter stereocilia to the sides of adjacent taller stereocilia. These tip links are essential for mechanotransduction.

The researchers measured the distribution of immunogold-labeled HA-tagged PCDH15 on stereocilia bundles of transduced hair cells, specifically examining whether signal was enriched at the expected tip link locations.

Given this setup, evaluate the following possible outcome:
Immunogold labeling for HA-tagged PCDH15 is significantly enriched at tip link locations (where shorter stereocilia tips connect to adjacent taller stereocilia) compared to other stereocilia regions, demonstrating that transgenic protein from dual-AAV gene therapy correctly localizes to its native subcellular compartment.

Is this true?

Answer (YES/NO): YES